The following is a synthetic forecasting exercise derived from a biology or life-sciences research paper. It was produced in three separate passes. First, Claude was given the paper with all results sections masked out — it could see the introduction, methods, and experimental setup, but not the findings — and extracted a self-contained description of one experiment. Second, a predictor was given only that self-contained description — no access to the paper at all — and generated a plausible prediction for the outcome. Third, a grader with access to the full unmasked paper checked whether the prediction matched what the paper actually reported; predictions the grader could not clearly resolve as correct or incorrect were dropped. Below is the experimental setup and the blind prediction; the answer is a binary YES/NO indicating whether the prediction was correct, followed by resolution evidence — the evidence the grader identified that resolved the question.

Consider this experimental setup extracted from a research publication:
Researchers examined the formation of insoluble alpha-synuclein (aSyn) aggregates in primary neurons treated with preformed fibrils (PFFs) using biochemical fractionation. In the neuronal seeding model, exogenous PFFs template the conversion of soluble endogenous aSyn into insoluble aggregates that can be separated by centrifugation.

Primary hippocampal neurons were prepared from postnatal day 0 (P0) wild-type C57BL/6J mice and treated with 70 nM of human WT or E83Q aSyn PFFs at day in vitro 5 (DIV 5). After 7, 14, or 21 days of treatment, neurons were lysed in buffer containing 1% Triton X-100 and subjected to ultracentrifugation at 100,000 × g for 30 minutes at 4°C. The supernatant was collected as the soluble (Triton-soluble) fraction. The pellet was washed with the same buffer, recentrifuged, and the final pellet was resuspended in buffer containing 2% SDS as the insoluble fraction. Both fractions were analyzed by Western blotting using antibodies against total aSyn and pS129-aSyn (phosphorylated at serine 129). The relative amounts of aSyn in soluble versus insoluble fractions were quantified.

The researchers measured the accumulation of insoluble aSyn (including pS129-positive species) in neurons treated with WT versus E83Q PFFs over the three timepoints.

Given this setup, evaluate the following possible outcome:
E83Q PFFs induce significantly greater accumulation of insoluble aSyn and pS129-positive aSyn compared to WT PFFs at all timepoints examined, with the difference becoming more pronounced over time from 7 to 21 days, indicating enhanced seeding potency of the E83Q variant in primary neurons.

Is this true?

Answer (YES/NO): YES